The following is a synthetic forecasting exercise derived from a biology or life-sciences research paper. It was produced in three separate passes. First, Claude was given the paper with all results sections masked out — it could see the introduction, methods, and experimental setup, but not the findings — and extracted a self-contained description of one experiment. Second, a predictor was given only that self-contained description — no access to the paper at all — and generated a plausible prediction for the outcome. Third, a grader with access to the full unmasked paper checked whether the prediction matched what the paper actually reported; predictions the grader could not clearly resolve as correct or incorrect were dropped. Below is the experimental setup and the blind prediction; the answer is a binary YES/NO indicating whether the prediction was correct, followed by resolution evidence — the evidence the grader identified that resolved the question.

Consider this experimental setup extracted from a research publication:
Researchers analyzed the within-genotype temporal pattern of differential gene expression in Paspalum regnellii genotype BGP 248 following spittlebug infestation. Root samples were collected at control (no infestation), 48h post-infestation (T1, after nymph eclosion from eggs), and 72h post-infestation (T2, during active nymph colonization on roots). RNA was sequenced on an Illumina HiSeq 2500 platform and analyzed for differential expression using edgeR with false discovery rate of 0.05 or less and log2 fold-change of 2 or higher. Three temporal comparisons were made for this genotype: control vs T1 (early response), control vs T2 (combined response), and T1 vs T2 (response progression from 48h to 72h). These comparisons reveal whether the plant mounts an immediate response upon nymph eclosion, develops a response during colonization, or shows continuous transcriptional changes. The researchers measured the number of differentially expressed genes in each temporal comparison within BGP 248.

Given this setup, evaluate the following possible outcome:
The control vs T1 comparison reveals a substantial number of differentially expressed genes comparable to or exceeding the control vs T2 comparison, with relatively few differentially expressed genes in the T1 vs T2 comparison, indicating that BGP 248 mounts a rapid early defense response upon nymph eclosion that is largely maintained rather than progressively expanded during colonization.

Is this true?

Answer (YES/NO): NO